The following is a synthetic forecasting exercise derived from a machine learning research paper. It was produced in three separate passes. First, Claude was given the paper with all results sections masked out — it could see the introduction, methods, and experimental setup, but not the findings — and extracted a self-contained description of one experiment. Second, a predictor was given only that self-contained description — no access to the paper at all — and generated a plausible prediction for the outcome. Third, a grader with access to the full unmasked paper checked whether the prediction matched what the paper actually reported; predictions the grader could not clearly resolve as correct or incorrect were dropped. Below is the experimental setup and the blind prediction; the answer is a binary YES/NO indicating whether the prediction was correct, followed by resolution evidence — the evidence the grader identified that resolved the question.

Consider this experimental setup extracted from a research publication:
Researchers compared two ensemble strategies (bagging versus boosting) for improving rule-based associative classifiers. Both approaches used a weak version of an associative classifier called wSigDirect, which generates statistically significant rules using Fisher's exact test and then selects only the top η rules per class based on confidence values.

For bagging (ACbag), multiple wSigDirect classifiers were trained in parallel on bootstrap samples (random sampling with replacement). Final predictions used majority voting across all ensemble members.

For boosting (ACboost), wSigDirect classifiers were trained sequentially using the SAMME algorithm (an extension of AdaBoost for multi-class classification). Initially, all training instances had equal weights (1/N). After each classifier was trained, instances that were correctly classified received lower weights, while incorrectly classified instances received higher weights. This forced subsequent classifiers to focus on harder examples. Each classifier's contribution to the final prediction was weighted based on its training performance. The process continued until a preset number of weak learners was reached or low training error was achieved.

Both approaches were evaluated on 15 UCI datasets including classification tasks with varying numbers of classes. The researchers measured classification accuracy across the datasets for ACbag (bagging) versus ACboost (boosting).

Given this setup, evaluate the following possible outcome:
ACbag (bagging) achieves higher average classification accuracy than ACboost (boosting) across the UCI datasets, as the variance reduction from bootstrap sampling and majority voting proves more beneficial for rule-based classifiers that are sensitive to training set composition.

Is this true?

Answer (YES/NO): NO